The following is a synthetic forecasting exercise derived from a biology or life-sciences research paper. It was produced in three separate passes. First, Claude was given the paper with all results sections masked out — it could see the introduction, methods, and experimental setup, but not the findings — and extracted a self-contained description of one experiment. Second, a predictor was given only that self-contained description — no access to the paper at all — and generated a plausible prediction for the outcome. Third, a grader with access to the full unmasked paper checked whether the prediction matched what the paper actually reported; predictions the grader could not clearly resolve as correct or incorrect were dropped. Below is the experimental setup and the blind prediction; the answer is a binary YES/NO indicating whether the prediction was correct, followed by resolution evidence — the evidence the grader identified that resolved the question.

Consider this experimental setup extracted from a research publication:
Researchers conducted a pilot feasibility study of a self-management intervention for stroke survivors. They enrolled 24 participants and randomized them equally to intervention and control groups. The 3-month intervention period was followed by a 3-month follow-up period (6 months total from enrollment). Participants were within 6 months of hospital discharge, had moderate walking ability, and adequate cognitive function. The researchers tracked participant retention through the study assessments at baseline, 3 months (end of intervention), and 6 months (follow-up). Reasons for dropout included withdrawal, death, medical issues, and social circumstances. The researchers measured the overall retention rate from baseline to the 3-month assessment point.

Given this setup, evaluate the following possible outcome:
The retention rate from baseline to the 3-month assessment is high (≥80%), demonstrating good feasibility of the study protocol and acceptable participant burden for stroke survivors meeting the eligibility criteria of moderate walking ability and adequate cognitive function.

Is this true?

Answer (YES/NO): YES